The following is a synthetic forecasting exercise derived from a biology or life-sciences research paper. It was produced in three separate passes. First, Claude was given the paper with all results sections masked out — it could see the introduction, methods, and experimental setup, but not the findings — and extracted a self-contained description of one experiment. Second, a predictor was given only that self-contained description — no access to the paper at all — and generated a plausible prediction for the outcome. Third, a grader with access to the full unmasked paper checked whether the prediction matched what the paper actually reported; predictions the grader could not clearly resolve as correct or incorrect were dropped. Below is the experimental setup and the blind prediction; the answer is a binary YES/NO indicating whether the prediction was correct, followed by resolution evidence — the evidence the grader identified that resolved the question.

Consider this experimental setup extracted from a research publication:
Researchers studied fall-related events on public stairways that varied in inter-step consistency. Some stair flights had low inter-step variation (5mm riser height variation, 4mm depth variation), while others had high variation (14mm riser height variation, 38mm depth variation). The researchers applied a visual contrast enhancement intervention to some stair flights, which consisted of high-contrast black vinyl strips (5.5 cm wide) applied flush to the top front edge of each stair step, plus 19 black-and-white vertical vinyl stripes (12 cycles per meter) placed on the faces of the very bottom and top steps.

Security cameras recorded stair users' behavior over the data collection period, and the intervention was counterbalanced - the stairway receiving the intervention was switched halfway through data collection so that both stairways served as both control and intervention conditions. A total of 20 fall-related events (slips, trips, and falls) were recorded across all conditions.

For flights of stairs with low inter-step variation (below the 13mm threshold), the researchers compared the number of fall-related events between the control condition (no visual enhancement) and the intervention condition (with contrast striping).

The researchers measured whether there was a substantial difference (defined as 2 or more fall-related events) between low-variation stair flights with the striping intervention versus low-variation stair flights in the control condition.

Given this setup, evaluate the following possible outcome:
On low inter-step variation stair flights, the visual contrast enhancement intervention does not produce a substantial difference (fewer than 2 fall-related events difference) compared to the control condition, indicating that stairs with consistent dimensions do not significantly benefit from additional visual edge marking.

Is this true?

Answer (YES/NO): YES